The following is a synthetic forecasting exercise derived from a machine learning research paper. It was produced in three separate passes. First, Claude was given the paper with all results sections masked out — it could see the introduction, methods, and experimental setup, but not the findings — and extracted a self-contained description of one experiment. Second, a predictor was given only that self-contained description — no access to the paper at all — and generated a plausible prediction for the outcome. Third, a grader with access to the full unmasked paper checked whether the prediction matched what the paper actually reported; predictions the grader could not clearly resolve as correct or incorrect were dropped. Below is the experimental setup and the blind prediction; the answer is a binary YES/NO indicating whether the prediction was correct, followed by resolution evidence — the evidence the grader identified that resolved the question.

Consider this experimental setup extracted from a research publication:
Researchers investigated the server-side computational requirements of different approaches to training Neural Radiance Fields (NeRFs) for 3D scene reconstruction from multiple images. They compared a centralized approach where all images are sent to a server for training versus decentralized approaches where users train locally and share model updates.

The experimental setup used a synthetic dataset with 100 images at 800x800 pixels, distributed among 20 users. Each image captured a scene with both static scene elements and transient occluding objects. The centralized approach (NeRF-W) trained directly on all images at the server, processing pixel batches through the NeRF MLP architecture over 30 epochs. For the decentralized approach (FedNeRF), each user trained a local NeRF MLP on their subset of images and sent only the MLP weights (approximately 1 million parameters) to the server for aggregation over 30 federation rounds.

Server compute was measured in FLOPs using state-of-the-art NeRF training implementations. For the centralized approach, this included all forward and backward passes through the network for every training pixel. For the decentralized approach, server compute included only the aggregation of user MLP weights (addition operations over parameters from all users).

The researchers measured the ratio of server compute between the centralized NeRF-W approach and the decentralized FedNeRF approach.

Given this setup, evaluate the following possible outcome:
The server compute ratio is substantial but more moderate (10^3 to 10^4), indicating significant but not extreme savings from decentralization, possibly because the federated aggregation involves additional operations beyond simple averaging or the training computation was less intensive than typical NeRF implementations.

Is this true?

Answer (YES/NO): NO